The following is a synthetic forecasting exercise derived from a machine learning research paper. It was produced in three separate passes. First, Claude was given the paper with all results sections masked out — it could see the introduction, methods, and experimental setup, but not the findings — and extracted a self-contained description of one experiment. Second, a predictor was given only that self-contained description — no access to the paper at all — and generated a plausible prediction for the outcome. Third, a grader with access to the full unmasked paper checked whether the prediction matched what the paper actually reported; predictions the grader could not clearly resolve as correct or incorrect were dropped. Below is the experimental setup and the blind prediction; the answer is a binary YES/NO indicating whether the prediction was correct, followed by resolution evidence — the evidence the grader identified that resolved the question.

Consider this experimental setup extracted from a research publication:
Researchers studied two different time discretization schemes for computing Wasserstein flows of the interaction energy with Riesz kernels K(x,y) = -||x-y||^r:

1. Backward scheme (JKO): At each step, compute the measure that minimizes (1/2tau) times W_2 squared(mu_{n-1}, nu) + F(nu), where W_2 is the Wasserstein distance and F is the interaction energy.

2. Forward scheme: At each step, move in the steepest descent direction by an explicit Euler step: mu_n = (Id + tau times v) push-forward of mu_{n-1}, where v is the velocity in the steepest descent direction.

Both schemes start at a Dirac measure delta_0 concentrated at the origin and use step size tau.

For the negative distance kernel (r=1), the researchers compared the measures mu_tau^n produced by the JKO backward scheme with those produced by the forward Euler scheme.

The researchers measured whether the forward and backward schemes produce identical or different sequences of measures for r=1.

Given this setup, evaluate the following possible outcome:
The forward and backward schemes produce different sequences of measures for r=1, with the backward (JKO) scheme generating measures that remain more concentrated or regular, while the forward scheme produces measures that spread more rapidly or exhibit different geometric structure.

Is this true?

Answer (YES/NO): NO